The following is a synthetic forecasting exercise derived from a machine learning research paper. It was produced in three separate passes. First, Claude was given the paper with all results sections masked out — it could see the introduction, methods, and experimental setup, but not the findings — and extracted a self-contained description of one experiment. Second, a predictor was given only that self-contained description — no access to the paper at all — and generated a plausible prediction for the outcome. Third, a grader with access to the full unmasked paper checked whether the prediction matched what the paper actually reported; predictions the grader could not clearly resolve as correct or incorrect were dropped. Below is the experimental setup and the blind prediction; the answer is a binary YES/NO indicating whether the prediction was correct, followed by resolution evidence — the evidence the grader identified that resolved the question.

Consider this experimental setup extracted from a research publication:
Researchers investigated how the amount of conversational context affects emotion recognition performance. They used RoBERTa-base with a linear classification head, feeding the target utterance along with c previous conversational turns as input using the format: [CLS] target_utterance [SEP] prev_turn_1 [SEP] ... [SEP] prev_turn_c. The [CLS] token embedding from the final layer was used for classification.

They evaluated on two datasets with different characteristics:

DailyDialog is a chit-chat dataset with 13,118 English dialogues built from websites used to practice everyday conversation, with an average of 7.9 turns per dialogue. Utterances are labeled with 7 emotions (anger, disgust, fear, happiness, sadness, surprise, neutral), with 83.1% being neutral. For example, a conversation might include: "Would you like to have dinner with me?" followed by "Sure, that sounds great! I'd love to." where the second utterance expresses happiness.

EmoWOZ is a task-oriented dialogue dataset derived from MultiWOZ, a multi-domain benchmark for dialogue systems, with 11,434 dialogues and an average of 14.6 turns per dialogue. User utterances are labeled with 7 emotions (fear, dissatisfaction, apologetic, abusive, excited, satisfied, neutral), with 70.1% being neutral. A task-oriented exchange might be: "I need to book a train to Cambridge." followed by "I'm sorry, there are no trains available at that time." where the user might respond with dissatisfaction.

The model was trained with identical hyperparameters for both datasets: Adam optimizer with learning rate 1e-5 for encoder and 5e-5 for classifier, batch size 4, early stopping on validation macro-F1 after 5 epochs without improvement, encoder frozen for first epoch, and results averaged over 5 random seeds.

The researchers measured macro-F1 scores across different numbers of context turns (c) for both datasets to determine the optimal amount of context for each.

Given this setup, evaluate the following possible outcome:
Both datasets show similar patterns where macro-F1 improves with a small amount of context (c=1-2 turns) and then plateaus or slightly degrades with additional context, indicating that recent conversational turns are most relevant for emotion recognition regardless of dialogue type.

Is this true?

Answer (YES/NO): NO